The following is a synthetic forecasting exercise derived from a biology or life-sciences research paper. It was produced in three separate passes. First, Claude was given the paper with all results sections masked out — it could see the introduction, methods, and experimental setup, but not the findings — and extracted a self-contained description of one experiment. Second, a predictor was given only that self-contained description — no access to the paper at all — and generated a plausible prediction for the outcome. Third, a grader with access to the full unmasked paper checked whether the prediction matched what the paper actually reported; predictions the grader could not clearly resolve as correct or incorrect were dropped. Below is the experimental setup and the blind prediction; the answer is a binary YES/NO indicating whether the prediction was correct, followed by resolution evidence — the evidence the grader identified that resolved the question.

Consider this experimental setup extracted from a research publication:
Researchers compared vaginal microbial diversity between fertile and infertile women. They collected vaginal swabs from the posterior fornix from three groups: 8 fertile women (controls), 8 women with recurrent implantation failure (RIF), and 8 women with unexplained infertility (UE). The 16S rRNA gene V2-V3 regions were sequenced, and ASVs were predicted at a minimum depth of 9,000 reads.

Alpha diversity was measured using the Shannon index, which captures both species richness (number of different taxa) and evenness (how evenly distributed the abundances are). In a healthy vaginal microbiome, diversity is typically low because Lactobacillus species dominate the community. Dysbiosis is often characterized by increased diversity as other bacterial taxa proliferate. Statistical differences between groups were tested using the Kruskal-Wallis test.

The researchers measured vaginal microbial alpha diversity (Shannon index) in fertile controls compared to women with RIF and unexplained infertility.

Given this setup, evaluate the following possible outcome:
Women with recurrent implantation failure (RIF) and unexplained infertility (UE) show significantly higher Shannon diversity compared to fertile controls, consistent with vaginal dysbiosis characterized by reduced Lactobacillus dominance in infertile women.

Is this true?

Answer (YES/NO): NO